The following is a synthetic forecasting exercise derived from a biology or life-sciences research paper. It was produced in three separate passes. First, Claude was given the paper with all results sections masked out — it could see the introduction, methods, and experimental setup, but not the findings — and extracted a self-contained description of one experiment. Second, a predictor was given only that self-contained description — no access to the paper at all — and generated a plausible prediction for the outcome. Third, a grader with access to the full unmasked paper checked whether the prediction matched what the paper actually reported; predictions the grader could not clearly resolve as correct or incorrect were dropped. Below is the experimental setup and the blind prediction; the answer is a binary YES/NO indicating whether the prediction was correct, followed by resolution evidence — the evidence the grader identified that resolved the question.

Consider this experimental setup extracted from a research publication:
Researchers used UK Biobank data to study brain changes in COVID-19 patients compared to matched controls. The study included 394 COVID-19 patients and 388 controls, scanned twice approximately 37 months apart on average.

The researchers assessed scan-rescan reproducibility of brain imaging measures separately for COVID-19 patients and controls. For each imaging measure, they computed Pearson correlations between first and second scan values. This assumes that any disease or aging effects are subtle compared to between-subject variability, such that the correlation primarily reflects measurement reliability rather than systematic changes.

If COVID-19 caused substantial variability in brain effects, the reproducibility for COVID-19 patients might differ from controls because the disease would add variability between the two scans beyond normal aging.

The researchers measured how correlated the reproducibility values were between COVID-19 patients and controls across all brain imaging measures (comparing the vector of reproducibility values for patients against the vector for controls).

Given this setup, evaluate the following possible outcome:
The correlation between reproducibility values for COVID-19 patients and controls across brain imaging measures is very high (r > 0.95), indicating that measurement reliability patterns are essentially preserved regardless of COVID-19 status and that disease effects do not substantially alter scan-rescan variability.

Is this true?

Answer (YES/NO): YES